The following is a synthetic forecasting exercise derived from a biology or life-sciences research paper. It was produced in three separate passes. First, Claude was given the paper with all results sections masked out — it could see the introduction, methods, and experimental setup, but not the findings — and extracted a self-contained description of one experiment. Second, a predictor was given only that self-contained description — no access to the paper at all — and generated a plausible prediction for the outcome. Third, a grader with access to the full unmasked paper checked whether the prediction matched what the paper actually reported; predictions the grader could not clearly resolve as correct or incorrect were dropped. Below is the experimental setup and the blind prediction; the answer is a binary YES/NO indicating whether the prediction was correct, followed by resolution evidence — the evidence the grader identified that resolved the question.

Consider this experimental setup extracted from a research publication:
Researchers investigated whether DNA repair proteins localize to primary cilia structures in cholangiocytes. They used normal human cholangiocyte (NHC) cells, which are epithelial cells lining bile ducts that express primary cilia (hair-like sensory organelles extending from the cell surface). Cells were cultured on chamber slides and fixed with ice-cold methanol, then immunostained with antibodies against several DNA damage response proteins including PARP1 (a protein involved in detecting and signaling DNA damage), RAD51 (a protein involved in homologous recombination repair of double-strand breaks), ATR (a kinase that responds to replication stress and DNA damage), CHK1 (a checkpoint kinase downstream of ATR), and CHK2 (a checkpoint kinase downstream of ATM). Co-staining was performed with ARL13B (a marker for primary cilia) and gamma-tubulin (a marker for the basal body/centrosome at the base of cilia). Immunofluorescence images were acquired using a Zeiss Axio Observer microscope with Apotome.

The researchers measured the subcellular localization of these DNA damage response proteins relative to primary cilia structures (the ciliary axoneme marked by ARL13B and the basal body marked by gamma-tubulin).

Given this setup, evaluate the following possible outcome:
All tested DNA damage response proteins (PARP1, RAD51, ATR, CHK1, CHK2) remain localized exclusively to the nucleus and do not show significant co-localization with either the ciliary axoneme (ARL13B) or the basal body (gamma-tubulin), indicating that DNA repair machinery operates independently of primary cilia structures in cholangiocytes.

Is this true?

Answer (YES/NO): NO